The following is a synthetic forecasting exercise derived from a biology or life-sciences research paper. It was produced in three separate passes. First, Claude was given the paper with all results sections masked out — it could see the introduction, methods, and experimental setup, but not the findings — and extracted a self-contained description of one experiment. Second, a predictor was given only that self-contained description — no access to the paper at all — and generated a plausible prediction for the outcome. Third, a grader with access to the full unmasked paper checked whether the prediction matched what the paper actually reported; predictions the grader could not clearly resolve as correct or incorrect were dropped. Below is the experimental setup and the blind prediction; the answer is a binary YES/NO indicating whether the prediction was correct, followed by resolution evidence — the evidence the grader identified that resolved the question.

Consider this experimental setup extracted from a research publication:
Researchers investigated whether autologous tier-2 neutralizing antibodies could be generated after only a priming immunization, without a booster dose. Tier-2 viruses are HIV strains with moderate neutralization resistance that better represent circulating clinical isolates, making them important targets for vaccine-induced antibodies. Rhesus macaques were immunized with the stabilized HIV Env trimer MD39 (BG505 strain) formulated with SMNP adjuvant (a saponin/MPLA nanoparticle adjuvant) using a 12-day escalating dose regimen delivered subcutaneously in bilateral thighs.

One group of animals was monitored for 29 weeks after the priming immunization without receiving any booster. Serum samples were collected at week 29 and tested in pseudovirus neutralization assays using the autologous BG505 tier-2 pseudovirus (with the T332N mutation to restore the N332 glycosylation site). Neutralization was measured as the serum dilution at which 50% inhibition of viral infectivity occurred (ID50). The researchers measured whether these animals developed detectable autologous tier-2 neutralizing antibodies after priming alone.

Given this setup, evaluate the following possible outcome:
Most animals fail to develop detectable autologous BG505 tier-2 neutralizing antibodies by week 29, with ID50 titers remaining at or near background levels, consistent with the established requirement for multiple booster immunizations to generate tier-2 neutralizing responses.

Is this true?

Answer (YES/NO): NO